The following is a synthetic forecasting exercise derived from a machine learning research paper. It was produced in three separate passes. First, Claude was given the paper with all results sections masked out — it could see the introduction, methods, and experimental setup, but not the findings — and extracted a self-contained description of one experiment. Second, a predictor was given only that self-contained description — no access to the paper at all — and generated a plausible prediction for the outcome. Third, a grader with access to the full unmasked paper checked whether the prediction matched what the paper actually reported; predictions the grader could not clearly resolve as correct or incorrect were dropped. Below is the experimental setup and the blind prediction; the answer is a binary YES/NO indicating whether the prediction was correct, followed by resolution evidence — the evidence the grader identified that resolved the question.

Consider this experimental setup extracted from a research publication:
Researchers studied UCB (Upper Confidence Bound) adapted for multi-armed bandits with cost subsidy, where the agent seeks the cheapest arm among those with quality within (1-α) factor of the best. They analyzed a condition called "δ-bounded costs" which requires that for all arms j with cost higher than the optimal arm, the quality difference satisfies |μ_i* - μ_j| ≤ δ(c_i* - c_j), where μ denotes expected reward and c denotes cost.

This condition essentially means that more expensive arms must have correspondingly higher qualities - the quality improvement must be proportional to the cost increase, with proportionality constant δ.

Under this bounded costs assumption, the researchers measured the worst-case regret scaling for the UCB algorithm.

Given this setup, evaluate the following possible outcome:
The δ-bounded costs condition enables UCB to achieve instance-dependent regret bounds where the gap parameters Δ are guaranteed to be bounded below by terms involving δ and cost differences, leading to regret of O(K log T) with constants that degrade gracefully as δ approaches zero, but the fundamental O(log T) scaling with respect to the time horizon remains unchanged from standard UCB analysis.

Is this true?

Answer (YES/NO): NO